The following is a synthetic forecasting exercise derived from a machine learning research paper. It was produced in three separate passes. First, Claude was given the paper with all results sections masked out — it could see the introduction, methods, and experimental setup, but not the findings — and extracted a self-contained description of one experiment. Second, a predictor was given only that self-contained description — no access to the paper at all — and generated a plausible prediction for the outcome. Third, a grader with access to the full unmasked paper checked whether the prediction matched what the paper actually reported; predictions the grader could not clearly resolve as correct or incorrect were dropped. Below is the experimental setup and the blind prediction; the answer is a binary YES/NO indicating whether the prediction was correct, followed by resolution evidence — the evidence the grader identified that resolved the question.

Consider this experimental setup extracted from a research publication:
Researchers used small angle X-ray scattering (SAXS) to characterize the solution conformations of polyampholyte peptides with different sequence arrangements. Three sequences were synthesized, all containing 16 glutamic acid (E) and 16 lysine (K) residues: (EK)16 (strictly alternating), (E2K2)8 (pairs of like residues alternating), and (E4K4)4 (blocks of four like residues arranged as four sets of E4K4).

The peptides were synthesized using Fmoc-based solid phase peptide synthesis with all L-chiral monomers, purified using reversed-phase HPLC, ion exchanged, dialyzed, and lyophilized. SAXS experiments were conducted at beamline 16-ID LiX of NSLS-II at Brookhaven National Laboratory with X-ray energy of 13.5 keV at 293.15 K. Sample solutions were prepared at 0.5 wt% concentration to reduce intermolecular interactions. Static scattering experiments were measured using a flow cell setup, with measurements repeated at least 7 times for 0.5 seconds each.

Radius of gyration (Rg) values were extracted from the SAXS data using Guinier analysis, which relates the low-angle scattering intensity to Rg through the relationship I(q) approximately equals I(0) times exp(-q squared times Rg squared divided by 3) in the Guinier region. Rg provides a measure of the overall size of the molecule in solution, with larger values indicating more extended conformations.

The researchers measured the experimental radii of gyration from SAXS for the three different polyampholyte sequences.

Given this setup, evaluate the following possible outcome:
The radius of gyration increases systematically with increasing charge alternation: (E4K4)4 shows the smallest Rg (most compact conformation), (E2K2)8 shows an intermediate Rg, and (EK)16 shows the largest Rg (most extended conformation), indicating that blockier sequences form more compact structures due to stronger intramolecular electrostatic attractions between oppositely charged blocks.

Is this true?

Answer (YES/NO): NO